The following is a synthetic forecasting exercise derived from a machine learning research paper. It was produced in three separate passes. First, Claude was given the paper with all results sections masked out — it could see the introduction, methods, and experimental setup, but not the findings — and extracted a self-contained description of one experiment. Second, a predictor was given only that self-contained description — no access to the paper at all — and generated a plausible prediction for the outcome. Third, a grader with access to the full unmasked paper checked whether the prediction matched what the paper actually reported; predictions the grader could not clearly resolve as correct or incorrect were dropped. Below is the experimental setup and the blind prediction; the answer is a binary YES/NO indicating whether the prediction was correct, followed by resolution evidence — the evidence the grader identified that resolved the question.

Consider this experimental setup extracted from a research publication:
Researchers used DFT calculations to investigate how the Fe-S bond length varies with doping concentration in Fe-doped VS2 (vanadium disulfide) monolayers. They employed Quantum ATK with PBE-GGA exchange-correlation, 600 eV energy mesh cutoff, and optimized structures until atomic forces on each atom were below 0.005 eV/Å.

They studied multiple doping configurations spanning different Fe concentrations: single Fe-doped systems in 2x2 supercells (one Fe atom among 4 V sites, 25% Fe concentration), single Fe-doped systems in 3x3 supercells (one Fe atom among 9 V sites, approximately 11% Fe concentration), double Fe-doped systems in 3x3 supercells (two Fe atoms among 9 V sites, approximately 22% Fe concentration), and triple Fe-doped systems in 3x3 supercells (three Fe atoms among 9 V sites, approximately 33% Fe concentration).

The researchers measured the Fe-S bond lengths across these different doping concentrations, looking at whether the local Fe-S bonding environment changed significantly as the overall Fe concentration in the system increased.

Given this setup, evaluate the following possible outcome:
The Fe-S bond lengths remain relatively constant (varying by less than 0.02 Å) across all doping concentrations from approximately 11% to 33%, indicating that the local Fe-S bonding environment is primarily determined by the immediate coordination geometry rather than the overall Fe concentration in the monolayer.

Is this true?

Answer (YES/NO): NO